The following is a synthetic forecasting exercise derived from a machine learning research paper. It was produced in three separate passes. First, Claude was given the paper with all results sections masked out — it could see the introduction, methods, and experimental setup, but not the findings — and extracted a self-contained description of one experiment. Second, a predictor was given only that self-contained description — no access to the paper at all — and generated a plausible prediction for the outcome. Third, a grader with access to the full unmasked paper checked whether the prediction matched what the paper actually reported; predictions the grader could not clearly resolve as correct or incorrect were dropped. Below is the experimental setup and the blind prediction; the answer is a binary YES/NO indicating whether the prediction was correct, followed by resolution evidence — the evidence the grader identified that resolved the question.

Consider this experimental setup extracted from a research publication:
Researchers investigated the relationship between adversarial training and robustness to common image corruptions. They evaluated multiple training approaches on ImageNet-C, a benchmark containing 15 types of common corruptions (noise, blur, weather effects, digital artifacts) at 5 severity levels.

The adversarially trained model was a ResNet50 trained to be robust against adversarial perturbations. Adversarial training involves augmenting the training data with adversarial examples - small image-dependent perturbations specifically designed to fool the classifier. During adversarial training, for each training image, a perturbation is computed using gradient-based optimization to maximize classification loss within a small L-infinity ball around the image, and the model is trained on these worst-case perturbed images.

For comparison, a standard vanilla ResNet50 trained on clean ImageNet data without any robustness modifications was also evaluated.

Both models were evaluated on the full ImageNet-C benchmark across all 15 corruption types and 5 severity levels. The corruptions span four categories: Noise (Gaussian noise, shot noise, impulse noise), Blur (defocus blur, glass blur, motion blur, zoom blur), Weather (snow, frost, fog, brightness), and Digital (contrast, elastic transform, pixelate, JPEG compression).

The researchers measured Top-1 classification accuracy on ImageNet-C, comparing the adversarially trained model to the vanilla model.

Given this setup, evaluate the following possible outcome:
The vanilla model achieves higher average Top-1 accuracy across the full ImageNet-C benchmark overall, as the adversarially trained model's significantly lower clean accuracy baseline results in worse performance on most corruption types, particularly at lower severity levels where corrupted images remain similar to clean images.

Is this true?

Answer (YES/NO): YES